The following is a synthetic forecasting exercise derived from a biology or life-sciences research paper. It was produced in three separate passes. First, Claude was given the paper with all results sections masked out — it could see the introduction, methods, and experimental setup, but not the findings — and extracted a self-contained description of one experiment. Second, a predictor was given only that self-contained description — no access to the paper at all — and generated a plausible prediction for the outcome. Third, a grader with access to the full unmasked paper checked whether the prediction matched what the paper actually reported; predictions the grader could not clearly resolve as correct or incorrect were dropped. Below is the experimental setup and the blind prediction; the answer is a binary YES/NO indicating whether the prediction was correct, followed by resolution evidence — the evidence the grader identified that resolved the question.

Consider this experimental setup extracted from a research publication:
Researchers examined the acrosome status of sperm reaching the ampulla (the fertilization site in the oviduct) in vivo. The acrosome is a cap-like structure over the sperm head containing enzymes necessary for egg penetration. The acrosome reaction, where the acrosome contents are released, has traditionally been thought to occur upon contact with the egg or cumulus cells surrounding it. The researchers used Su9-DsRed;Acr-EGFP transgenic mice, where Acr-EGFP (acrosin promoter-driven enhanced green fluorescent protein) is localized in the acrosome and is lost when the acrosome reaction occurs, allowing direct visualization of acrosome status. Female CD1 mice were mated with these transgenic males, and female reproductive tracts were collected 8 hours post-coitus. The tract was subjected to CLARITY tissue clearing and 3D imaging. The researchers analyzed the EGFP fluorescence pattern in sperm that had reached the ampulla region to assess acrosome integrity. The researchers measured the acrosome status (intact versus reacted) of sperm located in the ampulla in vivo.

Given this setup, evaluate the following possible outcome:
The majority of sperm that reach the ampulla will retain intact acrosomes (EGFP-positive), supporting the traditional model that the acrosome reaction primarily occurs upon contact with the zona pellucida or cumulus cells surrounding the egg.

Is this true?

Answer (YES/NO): NO